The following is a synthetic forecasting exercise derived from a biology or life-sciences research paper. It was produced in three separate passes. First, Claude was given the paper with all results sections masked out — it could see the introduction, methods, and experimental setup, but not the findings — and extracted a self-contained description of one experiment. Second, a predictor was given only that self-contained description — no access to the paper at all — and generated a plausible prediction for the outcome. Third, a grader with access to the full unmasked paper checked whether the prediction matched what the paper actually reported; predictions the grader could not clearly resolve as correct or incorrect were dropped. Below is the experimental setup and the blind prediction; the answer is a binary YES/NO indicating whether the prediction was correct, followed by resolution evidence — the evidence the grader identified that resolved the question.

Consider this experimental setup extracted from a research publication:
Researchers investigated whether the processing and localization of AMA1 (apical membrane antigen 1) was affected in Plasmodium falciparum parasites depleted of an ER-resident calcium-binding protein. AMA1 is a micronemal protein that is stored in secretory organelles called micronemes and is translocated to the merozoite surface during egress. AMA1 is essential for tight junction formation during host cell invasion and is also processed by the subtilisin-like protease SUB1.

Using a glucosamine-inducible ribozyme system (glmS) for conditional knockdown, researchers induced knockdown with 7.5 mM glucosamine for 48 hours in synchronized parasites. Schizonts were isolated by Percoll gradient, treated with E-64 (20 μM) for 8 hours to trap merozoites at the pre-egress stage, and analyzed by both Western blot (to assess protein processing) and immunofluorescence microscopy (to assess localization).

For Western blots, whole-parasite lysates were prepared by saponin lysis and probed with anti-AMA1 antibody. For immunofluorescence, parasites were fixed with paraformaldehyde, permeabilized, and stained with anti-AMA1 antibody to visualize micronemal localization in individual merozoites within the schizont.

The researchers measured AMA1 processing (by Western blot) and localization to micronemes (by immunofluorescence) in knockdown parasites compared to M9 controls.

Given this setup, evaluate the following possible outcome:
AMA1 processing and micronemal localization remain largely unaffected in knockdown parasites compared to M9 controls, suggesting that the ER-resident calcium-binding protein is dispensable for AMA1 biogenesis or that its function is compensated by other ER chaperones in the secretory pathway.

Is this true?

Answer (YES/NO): NO